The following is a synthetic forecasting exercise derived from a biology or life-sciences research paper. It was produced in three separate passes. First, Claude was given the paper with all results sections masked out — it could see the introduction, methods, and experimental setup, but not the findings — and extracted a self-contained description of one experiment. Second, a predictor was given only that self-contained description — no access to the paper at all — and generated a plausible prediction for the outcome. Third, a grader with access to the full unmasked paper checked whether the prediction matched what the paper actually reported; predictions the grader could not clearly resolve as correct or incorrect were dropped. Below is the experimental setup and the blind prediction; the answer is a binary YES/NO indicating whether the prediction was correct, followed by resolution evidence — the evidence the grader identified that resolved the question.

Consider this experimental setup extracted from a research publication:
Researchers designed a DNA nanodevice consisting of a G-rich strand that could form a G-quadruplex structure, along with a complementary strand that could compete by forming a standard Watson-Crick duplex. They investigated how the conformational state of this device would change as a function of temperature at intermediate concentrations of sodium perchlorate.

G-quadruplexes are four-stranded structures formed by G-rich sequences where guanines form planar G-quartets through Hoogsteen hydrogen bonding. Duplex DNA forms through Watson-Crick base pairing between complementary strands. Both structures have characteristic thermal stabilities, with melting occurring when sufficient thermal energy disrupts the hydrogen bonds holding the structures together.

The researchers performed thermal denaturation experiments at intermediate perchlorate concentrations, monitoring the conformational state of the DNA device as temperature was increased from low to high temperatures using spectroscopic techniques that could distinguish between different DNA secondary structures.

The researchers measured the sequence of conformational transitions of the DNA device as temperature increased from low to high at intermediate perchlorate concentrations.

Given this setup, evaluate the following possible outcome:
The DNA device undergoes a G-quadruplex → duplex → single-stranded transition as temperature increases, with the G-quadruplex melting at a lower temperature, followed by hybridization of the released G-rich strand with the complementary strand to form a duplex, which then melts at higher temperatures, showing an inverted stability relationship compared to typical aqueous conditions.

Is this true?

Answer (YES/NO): NO